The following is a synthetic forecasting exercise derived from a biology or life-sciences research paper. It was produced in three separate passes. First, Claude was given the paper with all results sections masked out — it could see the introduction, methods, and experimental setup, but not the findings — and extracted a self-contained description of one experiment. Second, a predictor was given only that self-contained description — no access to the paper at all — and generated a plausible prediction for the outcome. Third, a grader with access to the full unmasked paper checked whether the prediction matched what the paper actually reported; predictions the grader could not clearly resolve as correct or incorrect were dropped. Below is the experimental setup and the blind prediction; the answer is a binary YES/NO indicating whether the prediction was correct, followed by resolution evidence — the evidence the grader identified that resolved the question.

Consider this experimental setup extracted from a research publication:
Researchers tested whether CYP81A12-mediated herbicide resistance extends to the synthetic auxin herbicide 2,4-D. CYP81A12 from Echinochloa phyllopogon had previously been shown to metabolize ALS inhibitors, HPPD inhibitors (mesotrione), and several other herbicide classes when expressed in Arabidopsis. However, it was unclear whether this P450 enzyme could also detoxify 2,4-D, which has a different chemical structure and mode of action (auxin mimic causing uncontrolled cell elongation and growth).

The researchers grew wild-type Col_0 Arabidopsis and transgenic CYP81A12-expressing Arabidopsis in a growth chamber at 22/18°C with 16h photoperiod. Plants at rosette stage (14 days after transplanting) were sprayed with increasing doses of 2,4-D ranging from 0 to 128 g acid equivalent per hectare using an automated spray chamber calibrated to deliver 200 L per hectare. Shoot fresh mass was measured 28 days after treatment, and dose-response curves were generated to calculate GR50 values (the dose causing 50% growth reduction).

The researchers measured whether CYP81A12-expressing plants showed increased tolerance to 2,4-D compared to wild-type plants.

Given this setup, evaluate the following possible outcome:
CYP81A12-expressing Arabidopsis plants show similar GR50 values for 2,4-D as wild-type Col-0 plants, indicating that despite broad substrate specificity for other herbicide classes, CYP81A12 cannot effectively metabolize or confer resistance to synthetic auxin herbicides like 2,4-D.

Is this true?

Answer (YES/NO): NO